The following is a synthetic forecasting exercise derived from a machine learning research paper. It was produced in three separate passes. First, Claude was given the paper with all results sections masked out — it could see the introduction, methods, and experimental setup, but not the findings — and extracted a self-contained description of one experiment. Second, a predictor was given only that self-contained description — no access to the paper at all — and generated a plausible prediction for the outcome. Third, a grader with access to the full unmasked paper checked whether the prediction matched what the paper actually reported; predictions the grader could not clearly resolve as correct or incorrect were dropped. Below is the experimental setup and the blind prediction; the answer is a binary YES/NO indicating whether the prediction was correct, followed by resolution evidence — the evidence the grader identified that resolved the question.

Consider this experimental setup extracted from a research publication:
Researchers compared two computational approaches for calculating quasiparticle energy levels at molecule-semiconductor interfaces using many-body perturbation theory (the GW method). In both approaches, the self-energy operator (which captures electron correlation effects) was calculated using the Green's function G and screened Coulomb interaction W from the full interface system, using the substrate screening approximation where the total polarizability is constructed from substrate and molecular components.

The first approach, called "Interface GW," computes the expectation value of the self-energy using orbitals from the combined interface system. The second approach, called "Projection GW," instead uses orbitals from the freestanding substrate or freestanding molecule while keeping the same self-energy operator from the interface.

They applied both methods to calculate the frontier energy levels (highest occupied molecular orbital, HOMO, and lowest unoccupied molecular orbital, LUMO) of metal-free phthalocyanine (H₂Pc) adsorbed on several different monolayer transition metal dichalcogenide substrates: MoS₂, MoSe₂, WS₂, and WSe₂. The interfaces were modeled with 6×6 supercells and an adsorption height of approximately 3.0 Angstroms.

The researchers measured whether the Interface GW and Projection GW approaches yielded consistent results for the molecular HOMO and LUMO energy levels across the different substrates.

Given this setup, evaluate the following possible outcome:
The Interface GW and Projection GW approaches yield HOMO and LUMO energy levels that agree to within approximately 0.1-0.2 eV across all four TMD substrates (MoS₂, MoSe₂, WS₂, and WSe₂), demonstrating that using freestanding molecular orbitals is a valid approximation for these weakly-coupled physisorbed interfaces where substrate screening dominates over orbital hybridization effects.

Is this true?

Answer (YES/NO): NO